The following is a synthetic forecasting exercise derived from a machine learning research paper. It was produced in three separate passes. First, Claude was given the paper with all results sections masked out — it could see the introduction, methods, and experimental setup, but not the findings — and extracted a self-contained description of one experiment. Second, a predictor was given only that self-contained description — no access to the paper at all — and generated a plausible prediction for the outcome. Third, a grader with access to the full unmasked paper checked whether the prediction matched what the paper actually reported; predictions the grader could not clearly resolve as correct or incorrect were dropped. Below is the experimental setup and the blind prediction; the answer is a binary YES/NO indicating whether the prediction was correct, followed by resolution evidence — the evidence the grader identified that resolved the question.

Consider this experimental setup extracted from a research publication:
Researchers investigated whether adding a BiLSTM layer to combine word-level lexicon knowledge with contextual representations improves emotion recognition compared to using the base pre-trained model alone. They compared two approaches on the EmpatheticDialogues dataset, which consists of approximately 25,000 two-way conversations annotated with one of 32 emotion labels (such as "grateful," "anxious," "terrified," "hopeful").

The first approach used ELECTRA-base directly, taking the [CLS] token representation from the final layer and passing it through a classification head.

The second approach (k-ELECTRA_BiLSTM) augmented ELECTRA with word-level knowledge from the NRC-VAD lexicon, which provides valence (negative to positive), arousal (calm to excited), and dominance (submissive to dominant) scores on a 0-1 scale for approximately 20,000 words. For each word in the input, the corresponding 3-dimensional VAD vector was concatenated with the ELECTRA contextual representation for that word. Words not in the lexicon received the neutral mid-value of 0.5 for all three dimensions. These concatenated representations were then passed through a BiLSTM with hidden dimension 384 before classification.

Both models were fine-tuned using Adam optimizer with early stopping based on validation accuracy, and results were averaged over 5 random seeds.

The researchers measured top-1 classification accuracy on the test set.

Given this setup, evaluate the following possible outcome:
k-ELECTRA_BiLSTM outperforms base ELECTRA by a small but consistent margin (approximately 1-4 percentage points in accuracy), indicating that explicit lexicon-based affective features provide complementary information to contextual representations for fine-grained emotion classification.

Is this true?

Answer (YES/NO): NO